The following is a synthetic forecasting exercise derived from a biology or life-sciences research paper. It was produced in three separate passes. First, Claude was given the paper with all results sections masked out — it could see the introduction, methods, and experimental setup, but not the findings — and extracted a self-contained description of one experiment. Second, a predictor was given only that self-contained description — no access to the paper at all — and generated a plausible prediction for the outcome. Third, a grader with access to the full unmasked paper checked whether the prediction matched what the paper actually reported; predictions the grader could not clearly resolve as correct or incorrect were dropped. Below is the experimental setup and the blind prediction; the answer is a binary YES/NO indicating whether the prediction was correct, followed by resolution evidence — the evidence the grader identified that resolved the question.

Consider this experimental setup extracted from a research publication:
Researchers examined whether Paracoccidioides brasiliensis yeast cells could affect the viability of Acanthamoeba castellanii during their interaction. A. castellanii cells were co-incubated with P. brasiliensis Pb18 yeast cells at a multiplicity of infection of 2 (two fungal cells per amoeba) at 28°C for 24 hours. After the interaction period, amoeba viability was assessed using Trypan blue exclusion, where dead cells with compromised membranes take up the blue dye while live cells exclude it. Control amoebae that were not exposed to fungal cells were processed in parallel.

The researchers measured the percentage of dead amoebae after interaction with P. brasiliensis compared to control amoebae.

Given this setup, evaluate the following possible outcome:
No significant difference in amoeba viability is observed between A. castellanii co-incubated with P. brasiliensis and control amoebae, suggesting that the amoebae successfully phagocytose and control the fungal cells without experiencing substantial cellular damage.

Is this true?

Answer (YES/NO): YES